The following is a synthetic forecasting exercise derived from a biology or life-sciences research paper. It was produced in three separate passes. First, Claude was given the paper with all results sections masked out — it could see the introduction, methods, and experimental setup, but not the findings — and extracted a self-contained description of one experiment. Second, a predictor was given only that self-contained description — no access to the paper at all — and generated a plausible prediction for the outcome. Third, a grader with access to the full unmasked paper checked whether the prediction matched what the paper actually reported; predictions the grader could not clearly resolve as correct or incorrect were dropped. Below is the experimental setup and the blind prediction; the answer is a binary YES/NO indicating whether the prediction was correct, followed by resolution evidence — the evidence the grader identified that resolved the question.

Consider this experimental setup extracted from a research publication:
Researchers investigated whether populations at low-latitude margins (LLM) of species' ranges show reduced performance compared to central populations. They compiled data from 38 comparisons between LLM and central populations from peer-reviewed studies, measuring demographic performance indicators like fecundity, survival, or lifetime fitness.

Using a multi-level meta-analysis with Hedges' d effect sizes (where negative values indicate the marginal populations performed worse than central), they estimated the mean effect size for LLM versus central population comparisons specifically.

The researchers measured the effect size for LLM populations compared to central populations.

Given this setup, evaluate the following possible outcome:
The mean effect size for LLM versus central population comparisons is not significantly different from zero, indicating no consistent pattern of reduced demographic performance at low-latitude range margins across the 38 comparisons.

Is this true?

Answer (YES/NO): NO